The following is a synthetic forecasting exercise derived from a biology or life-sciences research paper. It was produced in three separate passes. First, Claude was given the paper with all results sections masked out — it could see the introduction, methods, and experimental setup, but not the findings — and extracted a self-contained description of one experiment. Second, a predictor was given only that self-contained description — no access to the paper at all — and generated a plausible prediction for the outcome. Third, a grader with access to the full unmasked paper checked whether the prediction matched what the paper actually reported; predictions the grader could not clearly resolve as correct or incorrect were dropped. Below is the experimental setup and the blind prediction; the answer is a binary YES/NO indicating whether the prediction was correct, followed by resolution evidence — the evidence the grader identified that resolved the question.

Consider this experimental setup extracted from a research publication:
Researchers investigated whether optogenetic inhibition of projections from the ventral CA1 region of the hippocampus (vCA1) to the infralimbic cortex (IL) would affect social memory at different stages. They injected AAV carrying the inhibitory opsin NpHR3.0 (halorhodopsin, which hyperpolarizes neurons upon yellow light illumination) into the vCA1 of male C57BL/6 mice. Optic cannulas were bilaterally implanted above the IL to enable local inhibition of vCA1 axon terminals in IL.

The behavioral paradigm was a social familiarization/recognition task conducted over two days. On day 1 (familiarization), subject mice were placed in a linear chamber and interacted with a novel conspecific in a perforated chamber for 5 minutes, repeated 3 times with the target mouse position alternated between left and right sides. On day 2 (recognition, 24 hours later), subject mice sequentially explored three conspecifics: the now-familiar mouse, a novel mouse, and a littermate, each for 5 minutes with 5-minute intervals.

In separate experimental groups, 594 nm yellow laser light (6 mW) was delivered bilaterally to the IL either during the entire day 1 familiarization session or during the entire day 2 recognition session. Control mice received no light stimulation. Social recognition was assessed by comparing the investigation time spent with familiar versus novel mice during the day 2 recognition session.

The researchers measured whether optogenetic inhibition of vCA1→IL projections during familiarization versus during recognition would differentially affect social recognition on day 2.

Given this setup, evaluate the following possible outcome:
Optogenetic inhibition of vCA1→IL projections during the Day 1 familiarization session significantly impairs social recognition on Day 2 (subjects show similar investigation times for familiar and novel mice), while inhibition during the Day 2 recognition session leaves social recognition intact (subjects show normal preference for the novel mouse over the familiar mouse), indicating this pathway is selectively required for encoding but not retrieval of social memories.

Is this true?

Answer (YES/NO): NO